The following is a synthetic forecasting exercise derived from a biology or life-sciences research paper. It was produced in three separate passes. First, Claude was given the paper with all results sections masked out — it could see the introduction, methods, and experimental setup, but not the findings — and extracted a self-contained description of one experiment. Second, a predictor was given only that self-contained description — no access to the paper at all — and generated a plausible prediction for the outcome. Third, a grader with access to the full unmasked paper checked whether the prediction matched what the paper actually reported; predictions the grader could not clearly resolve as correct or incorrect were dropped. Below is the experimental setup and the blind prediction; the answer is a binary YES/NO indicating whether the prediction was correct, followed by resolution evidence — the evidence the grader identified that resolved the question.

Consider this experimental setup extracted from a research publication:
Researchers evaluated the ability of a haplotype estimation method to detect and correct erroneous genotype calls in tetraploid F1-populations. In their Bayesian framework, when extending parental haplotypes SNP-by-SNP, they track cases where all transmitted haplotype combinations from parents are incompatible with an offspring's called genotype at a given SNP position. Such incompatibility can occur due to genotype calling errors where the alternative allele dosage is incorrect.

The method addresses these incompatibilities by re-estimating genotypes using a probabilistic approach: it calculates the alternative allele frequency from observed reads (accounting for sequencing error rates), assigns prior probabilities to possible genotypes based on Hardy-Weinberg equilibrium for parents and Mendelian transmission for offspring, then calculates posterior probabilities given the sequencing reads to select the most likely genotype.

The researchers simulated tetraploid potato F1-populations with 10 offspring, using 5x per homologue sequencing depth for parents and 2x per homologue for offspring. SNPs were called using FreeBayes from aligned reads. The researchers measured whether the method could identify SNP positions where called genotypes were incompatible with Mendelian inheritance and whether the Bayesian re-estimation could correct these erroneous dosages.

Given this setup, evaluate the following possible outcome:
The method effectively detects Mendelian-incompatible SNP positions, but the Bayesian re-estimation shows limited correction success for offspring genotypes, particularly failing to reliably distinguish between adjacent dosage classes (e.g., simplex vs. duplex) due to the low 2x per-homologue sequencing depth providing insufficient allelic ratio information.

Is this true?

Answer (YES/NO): NO